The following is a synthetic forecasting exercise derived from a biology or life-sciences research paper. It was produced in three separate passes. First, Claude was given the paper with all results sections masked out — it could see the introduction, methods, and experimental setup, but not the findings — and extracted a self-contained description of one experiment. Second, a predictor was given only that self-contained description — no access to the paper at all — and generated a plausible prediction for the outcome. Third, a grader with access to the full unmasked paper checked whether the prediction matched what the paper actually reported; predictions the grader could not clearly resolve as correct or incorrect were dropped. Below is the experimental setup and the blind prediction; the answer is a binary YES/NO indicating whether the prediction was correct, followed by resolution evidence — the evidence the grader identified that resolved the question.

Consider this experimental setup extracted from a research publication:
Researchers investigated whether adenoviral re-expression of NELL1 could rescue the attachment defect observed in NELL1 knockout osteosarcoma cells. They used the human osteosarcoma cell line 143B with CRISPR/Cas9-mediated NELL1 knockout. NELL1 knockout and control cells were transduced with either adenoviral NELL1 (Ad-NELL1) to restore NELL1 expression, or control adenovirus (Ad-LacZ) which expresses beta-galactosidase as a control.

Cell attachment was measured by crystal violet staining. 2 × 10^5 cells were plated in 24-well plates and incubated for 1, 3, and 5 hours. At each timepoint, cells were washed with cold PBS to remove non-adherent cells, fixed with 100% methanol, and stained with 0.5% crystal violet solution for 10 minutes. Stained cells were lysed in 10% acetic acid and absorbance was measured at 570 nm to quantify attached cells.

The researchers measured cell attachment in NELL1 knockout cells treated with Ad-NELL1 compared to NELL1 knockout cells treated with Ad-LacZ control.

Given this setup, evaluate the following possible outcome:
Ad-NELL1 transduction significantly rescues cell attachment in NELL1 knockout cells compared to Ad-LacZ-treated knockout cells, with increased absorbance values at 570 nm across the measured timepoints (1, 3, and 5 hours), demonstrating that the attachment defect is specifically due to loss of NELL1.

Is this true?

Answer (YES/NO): NO